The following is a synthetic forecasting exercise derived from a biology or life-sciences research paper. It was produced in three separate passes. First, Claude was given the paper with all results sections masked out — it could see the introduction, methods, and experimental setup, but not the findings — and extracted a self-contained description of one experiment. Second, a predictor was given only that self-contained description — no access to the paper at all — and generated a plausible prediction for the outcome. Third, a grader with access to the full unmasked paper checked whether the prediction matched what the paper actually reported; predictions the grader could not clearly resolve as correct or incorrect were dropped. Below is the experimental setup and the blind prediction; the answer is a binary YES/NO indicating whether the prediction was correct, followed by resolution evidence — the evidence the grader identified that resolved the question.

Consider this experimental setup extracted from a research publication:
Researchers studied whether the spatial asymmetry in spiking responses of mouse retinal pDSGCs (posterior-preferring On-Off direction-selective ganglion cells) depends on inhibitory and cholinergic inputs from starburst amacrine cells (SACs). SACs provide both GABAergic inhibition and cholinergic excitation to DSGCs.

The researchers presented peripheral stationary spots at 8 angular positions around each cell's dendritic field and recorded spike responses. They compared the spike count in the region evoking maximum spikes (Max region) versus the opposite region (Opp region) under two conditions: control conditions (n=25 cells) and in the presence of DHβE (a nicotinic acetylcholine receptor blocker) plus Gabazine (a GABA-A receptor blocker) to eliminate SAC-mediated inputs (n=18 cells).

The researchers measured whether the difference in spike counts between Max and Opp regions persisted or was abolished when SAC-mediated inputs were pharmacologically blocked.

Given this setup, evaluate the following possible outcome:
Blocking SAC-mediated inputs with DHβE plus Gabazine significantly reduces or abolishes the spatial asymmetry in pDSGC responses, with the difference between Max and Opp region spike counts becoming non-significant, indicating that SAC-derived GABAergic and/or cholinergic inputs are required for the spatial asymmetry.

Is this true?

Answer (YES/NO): NO